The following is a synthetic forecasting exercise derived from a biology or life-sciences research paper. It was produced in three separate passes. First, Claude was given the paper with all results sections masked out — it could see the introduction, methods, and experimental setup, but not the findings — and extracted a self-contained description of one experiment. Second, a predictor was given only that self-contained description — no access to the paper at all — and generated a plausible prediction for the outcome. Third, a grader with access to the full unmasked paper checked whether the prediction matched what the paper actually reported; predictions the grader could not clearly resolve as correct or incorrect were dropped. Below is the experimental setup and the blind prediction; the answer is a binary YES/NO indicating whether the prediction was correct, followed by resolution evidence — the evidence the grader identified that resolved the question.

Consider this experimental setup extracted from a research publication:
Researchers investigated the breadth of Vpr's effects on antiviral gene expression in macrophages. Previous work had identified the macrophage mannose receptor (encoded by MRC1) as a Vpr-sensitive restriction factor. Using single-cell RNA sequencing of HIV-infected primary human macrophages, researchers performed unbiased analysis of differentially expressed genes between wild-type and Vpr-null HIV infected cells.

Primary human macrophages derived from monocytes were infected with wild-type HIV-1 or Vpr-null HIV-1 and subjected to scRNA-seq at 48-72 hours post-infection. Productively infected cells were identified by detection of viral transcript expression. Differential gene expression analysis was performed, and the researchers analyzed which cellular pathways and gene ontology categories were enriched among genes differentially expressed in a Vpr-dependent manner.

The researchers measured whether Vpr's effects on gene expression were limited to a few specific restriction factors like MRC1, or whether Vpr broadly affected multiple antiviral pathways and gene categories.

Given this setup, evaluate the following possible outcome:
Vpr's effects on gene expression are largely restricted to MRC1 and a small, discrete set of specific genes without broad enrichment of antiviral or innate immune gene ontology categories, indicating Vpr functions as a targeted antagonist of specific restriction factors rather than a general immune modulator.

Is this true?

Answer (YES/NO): NO